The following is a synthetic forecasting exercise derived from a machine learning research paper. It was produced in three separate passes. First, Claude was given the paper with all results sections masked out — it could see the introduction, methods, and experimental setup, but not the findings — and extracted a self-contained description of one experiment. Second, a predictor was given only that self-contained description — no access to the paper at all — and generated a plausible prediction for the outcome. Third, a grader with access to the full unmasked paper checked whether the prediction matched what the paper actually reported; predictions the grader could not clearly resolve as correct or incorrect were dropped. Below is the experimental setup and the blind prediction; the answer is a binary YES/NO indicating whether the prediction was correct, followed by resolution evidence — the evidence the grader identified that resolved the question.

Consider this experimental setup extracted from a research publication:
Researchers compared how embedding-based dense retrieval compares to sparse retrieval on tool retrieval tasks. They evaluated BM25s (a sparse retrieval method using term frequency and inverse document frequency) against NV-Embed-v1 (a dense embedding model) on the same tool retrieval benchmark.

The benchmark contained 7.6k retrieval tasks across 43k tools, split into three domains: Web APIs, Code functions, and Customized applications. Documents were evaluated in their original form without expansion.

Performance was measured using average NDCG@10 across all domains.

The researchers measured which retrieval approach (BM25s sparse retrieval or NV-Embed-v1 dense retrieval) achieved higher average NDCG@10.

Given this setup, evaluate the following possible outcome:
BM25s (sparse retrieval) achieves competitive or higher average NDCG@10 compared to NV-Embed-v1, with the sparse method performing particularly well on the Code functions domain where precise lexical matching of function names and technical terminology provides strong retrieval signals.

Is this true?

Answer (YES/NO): NO